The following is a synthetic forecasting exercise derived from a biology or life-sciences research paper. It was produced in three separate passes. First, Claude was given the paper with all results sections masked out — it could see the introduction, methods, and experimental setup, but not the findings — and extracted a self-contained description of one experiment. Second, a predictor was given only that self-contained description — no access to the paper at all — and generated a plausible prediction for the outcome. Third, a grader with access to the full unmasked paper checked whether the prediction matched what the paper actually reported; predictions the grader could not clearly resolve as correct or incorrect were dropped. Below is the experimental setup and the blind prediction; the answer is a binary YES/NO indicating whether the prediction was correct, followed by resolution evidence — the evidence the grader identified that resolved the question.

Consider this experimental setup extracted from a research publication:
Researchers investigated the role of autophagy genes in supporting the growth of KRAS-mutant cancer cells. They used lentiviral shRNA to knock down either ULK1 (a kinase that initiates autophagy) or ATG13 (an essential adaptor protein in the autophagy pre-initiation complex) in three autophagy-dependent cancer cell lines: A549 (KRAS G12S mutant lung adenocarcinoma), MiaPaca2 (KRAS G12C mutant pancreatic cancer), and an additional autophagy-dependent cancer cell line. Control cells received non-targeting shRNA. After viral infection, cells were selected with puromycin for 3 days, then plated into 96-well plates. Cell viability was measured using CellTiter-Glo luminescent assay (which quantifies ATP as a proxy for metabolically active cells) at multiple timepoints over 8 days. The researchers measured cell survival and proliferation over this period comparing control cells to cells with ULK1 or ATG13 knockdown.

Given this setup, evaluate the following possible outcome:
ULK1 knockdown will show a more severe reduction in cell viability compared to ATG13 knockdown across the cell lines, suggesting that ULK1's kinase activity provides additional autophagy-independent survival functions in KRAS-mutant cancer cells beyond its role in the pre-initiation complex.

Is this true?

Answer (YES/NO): NO